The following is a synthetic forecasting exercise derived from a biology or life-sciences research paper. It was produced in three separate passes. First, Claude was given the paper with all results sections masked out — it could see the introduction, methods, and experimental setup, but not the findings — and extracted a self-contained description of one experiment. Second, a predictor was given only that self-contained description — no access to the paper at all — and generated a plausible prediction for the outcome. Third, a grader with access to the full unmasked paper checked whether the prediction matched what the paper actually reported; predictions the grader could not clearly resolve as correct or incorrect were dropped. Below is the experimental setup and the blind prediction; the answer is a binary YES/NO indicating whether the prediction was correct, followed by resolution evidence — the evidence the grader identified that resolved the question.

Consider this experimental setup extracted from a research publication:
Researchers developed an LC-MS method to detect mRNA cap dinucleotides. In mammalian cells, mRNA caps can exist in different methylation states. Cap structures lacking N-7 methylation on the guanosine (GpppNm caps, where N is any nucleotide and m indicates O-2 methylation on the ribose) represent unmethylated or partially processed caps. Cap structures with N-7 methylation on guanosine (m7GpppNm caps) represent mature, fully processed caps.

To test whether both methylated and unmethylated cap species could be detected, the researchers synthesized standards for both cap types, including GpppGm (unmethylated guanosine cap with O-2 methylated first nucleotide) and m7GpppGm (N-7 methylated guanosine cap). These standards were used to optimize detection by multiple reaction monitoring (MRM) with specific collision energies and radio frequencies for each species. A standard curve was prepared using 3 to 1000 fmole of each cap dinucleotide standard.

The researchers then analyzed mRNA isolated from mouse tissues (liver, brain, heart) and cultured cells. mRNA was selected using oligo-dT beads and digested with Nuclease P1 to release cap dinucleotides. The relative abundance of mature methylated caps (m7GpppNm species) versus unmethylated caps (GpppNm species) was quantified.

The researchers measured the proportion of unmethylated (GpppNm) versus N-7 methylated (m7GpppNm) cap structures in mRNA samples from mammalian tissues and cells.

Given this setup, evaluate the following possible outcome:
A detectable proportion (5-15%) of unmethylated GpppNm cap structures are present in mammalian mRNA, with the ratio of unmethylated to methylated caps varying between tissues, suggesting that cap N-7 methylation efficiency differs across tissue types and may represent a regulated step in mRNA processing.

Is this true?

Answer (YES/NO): NO